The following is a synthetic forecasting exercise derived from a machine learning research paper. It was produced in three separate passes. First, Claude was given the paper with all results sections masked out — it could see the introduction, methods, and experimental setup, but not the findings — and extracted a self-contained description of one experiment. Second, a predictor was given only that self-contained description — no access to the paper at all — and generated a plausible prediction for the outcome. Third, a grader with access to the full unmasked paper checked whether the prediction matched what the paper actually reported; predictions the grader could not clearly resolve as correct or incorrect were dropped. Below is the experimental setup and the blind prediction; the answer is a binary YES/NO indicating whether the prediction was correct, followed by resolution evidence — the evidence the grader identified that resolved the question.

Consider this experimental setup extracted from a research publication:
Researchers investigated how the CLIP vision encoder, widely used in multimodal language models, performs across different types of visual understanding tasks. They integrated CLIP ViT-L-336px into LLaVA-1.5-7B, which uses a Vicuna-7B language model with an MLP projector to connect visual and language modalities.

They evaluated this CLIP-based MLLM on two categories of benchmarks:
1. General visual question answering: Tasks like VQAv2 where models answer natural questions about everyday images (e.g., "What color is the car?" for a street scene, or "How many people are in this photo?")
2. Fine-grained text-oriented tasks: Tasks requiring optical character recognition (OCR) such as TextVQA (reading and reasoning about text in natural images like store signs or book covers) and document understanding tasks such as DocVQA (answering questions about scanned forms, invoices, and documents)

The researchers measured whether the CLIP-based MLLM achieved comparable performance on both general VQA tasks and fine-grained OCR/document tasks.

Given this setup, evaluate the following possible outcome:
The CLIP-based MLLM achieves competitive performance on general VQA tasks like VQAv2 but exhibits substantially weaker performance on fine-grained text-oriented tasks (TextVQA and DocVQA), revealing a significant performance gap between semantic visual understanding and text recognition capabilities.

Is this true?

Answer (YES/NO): YES